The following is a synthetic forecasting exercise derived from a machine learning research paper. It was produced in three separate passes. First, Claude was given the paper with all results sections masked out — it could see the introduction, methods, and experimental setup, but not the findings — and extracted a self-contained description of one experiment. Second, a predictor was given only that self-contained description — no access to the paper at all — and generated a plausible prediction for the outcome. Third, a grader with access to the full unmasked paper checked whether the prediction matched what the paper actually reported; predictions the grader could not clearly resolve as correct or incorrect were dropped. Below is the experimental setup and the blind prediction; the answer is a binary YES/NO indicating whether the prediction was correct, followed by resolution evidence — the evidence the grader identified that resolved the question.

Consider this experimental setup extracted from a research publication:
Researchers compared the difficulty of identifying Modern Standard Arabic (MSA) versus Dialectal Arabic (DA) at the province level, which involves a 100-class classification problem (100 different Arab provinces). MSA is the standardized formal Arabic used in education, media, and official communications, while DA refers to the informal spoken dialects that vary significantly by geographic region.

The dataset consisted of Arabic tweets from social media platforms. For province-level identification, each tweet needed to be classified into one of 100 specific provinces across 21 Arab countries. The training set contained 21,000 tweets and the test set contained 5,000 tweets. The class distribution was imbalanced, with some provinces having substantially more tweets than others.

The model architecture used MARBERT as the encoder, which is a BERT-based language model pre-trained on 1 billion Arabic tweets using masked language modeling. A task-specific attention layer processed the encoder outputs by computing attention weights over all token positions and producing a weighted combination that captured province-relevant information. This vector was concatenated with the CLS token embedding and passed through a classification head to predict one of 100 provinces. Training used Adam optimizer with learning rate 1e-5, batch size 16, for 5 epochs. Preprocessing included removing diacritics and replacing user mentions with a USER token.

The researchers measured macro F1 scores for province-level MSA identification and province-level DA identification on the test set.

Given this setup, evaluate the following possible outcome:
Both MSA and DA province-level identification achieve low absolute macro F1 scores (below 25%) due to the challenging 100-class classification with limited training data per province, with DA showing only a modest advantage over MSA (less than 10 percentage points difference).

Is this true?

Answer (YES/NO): YES